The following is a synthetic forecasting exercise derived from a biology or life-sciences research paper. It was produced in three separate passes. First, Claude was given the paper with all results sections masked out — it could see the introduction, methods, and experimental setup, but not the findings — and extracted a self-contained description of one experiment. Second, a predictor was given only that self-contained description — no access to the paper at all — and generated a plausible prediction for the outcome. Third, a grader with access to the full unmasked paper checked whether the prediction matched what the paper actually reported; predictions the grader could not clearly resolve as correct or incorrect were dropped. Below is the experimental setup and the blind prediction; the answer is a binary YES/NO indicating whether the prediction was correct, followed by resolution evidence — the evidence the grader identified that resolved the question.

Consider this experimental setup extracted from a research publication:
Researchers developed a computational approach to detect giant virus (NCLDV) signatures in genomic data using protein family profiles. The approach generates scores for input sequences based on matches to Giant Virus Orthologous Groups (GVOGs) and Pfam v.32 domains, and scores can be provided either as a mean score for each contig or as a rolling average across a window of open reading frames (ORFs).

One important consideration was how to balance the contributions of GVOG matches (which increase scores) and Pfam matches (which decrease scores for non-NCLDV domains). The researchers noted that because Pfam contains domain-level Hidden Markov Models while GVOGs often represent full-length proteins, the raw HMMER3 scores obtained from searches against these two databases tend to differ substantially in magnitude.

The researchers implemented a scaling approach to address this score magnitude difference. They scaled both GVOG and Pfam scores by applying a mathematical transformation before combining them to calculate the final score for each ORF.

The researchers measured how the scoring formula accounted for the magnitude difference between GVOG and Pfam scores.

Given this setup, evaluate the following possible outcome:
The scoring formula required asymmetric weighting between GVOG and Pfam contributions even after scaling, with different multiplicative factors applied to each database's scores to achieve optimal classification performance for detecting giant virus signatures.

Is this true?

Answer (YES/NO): NO